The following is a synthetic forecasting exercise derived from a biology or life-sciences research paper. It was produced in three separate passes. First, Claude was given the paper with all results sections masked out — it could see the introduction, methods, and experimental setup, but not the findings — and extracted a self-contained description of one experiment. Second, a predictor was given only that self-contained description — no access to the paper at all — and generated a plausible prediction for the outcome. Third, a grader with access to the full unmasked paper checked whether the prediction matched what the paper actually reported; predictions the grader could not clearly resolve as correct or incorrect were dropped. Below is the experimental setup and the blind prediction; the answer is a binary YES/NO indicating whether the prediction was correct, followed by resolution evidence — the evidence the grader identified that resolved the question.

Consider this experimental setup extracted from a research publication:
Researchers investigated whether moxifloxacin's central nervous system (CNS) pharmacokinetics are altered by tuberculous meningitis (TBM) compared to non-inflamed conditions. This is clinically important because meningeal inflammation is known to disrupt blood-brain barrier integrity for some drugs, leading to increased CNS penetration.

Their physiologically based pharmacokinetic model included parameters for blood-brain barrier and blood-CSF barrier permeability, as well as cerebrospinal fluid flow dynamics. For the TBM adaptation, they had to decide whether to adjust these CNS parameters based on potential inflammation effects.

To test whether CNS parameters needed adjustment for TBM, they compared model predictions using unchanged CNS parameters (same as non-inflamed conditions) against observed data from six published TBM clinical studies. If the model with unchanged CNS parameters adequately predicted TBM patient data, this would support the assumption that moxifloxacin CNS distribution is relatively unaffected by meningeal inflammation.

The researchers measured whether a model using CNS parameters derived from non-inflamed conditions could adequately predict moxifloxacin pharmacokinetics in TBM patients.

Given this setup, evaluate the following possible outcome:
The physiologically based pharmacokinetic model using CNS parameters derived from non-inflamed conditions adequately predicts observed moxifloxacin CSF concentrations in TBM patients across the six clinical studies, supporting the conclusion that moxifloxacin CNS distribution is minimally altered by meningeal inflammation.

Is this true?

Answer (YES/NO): YES